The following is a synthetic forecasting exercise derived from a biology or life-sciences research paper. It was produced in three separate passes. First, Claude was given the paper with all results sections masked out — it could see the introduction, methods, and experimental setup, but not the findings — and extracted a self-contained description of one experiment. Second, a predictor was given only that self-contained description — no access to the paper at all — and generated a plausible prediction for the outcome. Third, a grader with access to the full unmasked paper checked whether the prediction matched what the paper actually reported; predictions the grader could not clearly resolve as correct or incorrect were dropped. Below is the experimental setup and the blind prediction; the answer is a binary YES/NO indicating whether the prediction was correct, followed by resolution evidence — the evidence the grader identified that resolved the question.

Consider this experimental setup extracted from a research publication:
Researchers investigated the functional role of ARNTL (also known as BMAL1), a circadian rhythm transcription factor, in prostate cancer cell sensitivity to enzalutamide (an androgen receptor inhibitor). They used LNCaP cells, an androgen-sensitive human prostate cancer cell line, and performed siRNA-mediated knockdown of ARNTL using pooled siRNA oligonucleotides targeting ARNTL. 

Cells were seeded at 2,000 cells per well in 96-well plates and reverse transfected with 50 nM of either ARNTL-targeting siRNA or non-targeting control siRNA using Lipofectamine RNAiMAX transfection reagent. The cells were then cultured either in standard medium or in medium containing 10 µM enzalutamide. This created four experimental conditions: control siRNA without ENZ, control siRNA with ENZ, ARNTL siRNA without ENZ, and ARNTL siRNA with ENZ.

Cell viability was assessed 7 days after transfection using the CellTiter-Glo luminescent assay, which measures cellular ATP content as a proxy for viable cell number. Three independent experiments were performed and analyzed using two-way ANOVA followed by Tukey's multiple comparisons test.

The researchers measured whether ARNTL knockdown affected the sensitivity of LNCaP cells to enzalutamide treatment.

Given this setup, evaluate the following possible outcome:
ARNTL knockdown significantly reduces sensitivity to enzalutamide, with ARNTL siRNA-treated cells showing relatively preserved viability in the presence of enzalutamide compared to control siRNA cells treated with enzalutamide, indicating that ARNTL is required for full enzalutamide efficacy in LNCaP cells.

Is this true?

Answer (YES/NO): NO